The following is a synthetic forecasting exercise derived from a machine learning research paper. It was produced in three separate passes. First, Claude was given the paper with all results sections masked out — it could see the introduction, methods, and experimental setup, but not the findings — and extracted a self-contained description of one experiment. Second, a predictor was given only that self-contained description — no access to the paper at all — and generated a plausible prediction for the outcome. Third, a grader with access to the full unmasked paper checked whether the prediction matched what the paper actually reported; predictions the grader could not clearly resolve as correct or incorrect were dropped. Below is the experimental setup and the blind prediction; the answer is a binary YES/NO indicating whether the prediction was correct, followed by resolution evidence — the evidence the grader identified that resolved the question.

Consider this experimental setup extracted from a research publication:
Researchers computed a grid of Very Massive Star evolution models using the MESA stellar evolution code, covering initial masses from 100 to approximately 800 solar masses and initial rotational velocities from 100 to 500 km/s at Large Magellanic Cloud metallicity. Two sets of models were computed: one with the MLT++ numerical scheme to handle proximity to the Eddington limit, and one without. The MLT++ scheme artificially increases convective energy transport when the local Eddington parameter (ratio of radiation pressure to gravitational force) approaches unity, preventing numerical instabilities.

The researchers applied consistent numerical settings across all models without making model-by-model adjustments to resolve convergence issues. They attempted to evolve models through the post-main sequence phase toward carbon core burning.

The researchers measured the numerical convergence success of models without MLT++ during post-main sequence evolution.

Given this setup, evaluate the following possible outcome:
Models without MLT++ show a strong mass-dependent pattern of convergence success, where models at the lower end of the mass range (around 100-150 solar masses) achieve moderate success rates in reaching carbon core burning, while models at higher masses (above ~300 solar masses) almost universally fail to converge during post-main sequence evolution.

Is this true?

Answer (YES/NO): NO